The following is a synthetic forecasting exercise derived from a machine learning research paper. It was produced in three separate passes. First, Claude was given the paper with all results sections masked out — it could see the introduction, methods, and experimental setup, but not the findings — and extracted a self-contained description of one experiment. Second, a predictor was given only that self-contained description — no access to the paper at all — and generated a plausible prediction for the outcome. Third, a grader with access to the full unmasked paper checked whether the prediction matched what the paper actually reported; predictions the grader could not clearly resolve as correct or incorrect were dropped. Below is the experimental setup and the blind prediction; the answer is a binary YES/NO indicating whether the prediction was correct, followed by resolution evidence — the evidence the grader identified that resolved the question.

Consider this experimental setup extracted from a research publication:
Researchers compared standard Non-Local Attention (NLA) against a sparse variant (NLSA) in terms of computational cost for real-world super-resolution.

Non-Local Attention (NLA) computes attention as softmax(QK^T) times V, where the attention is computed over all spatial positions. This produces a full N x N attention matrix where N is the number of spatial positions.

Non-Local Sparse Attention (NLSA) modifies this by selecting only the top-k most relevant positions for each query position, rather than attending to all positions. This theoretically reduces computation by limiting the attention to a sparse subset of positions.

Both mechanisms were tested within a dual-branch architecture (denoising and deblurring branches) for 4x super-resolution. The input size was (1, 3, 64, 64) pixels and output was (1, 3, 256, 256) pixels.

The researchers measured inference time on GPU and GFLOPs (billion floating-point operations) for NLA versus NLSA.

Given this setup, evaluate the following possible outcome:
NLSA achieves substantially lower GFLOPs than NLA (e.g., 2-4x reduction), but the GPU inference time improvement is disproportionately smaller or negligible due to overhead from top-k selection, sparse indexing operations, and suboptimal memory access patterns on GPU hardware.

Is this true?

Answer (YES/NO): NO